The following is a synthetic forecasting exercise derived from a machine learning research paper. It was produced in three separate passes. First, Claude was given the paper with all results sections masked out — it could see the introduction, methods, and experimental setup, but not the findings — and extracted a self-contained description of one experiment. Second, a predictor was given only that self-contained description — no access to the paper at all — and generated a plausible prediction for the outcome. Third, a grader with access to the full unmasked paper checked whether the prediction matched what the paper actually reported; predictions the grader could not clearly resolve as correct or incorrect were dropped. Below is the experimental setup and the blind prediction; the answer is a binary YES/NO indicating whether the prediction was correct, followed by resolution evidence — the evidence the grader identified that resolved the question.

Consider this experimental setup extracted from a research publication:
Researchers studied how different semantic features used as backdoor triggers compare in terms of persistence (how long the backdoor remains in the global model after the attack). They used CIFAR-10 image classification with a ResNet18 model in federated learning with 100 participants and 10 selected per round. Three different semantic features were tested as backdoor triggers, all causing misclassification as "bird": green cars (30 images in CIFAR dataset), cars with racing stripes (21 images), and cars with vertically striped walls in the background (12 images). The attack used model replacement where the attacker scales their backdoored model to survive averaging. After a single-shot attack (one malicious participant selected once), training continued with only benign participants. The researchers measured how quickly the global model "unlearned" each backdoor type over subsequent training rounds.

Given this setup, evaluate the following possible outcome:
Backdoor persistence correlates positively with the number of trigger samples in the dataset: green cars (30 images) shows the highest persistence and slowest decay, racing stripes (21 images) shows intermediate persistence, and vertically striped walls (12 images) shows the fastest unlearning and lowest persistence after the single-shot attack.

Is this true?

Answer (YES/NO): NO